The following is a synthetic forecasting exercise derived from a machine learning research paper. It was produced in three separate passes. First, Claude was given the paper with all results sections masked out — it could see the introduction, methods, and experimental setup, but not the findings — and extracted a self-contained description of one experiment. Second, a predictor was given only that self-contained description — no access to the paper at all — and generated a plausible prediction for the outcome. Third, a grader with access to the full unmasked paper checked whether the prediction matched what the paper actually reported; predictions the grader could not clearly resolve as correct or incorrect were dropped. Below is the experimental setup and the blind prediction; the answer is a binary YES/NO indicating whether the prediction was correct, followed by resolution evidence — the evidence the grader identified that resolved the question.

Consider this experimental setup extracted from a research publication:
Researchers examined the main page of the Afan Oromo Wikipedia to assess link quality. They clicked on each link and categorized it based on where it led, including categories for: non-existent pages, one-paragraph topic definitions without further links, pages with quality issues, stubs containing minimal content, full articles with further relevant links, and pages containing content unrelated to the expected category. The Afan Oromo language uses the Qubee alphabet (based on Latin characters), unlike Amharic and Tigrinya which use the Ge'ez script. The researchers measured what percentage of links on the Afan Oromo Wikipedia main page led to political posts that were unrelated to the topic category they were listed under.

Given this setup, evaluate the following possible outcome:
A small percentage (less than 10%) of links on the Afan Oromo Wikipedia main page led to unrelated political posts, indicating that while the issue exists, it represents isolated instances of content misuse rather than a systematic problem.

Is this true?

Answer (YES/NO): YES